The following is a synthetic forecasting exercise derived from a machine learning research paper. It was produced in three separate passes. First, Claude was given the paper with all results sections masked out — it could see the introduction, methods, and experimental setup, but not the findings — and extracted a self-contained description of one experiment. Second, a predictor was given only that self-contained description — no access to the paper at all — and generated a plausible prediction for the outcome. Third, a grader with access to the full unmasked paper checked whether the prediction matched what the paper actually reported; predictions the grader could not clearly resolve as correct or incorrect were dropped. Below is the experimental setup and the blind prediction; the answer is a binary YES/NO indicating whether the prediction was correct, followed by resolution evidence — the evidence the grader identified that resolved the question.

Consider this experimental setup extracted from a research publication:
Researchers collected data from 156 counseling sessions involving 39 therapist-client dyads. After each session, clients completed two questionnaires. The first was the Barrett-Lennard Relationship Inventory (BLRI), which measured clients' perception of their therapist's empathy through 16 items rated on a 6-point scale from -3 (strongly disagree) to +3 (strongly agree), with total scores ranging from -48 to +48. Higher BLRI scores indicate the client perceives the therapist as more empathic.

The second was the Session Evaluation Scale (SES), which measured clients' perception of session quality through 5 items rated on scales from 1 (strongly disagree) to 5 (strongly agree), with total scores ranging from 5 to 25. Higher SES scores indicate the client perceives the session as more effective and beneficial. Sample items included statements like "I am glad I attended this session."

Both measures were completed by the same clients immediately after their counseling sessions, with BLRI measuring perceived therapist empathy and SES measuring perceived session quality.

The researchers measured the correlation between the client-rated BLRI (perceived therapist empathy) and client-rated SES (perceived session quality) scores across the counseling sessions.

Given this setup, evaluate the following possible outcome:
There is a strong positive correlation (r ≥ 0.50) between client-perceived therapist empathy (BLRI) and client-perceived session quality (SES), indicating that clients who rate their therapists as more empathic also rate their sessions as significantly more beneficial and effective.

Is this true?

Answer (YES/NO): YES